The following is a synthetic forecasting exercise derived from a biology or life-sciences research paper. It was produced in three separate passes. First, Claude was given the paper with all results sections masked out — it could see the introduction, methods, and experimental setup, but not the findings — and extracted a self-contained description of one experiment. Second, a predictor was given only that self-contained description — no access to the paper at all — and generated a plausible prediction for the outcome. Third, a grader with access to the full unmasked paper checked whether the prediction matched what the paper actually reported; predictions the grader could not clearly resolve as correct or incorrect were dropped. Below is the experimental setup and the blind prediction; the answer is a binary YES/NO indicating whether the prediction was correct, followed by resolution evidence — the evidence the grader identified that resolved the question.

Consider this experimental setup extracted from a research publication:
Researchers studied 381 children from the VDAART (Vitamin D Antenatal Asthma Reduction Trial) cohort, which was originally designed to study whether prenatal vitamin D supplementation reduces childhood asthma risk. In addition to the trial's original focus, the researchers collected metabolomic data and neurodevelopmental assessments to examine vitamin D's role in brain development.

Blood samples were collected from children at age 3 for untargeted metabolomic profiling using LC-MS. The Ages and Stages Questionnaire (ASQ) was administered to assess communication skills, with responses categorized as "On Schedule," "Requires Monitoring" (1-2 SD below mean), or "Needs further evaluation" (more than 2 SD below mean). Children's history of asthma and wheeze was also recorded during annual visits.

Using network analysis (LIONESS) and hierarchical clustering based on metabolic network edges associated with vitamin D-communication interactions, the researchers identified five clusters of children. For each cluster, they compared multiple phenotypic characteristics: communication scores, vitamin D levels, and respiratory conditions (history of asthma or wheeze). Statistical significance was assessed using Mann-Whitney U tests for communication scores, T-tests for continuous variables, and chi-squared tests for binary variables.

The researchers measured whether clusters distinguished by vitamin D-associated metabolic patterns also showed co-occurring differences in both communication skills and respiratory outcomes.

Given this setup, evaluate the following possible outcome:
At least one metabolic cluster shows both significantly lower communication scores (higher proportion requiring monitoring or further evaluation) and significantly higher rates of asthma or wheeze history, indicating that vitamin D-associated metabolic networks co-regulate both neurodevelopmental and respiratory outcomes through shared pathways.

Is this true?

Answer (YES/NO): NO